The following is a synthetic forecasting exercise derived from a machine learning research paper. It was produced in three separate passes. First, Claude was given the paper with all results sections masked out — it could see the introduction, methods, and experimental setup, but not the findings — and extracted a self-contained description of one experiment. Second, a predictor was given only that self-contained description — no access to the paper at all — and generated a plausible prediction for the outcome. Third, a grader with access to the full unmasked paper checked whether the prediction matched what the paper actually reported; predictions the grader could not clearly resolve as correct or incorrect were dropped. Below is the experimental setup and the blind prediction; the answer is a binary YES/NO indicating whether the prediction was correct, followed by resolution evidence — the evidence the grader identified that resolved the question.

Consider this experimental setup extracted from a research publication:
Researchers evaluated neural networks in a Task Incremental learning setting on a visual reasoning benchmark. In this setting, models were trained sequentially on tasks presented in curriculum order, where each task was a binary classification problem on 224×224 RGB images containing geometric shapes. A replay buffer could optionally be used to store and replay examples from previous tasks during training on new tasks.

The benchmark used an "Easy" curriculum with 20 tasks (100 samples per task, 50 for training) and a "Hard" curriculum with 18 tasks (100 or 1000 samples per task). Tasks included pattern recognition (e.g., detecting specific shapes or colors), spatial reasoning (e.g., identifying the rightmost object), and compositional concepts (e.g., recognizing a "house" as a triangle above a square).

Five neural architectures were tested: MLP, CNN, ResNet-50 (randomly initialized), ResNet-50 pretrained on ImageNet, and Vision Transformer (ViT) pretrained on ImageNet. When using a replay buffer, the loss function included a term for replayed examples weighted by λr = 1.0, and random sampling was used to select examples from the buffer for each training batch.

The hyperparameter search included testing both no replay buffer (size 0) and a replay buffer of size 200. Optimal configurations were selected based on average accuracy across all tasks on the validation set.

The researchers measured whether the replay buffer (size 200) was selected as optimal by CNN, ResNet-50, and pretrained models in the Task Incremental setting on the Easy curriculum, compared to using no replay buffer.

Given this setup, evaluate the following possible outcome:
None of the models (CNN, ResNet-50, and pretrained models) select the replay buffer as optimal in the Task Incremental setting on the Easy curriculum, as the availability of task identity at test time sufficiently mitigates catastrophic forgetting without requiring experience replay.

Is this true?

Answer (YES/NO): NO